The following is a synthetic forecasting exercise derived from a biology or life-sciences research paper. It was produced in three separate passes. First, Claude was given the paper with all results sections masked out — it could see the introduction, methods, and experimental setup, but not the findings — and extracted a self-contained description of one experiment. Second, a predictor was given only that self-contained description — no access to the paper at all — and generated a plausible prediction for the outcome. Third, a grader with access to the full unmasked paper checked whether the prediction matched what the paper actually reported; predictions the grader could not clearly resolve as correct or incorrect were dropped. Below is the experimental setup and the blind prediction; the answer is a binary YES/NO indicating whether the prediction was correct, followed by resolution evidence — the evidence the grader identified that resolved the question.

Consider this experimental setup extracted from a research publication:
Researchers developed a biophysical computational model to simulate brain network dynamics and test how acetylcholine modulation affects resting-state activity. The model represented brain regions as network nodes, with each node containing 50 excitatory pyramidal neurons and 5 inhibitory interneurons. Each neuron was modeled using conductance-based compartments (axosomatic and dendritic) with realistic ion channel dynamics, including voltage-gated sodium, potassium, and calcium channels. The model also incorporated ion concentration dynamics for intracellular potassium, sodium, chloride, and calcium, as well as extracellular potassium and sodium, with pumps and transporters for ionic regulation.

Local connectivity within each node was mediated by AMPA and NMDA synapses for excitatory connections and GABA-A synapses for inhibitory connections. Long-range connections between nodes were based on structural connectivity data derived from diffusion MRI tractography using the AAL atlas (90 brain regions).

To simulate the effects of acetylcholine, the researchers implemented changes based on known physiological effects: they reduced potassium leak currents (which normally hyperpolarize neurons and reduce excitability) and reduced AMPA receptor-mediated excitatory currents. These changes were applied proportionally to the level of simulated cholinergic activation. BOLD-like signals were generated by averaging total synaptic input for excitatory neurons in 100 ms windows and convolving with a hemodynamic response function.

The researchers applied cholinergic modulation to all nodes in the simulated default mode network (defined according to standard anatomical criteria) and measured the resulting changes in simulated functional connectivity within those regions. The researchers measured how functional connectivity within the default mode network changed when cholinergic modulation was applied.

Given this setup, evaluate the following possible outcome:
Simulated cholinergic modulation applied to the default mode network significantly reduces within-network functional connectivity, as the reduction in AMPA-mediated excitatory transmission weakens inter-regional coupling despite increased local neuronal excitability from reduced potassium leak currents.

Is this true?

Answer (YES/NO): YES